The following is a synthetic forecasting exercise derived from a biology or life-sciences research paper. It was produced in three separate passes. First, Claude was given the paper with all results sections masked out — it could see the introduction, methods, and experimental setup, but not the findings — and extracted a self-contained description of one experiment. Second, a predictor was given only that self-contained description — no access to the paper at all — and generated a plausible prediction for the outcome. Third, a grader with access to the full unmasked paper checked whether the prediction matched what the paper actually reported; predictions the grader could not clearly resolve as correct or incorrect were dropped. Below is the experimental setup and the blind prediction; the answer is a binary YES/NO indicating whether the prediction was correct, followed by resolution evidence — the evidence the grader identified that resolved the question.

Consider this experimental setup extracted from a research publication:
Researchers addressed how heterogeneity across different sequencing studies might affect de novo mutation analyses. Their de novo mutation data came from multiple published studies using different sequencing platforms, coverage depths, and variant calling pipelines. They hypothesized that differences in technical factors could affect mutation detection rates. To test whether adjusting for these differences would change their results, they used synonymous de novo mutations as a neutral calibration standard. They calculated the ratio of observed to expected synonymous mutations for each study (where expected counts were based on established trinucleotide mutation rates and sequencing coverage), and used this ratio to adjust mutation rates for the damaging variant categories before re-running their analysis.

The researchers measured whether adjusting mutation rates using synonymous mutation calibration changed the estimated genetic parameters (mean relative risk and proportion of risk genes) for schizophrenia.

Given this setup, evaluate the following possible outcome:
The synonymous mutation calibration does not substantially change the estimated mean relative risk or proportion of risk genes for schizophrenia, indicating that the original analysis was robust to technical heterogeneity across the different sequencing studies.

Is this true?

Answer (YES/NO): YES